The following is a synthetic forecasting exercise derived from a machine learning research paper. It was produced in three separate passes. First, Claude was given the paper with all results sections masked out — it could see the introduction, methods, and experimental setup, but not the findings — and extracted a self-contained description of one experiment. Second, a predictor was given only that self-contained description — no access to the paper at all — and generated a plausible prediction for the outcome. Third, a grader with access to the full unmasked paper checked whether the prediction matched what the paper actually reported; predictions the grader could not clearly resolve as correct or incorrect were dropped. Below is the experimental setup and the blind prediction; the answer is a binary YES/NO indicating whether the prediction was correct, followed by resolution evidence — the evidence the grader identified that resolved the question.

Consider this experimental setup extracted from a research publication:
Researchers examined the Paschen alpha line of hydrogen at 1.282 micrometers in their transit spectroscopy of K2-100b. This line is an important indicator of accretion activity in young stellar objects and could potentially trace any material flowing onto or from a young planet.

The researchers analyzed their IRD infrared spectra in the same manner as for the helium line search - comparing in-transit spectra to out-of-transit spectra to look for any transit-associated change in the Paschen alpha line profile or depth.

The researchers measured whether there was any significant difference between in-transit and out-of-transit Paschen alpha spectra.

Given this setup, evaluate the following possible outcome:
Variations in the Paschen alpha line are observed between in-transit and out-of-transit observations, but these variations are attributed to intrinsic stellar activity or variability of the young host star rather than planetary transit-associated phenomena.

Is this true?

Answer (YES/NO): NO